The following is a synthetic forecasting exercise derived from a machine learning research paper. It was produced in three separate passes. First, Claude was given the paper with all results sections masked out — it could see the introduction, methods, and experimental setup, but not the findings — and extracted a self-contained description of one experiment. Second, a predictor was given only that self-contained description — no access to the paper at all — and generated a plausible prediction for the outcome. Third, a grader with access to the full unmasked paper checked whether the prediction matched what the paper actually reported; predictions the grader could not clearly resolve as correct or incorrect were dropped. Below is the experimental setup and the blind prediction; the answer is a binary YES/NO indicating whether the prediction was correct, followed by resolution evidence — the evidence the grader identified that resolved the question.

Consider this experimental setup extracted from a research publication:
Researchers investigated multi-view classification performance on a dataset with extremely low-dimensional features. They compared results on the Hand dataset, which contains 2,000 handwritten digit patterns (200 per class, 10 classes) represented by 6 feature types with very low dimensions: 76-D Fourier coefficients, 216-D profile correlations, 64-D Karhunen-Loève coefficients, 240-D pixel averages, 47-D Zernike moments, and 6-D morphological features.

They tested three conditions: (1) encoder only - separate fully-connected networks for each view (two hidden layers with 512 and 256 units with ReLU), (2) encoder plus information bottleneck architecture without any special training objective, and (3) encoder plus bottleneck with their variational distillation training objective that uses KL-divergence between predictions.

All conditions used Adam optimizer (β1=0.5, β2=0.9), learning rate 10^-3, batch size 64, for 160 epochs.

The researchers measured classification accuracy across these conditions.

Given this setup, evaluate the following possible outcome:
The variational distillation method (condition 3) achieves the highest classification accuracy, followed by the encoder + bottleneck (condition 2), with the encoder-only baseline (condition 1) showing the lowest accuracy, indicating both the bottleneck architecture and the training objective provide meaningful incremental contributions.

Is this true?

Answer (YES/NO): NO